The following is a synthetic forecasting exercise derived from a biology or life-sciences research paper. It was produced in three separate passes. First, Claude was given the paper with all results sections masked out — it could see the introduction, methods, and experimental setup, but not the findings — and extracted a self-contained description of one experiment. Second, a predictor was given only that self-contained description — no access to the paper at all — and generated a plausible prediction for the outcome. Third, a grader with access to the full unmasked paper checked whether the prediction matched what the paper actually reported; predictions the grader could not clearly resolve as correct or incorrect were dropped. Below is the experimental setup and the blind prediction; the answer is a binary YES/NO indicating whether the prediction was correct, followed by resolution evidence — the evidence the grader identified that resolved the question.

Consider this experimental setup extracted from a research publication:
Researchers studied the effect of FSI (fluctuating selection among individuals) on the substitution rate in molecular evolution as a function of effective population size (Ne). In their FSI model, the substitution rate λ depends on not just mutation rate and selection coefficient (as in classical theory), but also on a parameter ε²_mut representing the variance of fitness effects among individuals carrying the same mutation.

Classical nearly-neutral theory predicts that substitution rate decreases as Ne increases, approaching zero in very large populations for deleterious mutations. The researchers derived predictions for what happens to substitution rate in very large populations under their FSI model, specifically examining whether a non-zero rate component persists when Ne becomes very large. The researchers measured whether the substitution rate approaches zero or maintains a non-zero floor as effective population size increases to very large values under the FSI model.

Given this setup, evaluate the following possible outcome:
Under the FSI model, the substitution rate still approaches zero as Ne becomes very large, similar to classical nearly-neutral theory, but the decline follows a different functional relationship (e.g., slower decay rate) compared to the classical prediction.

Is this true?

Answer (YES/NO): NO